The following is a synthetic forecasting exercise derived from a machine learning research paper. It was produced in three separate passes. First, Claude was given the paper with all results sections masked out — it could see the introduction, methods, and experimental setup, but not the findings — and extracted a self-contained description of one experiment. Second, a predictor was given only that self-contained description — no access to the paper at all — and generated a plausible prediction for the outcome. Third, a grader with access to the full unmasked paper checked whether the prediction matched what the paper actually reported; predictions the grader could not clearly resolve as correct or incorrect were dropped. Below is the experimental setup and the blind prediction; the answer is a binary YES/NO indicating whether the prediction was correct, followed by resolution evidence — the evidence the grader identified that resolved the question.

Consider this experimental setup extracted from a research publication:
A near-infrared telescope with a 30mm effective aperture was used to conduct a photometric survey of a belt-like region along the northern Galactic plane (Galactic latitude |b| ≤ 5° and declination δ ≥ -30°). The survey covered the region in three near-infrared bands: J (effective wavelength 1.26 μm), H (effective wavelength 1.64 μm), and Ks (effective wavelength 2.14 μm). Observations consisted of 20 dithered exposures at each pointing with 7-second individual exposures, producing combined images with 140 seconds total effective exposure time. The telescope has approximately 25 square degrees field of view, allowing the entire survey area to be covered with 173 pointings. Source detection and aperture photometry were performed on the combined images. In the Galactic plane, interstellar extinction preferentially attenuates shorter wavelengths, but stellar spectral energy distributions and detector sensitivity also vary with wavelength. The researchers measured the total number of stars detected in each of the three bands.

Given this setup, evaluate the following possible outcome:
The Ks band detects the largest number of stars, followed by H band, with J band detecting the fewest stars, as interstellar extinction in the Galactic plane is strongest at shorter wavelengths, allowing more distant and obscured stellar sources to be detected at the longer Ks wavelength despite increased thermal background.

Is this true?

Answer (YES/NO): NO